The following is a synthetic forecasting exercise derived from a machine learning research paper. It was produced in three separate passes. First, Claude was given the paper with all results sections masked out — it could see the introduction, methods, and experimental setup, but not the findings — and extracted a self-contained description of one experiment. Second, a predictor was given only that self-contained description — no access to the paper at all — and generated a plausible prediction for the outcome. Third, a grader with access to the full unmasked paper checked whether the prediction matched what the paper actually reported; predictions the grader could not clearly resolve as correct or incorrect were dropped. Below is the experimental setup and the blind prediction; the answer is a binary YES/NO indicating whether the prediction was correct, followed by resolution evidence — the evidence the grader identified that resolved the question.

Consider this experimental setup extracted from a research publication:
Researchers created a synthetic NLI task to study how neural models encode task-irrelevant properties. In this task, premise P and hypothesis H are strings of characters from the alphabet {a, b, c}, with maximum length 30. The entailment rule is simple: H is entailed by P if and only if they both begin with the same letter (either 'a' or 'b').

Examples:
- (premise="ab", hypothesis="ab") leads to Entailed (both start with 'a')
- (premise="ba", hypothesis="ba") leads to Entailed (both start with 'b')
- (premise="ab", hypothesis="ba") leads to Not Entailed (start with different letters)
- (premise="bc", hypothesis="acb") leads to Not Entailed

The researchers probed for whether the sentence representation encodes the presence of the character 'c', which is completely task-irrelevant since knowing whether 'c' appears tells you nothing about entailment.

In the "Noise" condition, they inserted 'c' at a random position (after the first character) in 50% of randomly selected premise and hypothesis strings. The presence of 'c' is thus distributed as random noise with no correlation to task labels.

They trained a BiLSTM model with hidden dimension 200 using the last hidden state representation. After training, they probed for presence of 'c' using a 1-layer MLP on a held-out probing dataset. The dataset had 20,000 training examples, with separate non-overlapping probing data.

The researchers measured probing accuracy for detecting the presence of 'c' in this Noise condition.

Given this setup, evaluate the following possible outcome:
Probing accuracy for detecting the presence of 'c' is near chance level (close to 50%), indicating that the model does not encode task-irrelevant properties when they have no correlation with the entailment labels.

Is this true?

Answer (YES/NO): NO